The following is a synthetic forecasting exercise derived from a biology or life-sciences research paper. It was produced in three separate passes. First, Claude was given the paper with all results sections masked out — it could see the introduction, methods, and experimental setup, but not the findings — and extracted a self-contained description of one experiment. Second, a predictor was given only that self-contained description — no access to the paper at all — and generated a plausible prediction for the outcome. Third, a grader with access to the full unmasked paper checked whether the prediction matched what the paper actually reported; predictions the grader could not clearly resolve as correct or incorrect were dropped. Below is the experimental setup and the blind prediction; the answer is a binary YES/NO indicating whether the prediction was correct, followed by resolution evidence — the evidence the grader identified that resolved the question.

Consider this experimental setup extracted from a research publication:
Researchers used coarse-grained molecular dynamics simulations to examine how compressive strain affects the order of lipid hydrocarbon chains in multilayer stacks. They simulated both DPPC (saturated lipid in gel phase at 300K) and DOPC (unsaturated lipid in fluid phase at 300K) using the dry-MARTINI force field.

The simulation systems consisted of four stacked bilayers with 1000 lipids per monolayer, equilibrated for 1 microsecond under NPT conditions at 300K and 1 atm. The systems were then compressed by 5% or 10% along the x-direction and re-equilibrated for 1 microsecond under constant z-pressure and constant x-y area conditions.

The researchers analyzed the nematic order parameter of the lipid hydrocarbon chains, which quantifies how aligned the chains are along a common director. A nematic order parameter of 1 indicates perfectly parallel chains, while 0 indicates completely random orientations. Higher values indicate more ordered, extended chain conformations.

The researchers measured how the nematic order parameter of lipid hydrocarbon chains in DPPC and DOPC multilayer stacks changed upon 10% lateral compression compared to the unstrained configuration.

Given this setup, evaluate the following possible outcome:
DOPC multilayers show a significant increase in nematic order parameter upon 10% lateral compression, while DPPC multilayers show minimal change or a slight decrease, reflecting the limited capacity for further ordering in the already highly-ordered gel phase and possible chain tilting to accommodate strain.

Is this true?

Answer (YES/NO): NO